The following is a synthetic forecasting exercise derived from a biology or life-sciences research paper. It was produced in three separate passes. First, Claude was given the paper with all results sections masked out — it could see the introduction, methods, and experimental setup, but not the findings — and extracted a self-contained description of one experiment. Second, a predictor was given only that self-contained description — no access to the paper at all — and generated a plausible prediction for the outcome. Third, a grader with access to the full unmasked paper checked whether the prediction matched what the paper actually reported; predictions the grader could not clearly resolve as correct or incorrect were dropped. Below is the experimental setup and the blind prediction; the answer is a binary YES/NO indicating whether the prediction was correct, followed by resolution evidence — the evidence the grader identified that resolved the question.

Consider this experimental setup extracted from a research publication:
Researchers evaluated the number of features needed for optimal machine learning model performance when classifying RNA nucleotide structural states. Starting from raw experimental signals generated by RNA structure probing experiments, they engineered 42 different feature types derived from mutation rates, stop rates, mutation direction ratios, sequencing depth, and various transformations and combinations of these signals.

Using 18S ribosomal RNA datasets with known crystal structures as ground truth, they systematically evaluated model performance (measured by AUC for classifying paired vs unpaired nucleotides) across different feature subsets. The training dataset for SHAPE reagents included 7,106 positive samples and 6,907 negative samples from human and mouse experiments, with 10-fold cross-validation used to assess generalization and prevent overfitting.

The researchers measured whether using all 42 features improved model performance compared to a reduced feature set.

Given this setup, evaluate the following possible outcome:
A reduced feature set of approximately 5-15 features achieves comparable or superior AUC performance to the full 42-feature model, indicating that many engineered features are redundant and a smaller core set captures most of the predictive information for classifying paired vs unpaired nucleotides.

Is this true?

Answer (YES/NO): YES